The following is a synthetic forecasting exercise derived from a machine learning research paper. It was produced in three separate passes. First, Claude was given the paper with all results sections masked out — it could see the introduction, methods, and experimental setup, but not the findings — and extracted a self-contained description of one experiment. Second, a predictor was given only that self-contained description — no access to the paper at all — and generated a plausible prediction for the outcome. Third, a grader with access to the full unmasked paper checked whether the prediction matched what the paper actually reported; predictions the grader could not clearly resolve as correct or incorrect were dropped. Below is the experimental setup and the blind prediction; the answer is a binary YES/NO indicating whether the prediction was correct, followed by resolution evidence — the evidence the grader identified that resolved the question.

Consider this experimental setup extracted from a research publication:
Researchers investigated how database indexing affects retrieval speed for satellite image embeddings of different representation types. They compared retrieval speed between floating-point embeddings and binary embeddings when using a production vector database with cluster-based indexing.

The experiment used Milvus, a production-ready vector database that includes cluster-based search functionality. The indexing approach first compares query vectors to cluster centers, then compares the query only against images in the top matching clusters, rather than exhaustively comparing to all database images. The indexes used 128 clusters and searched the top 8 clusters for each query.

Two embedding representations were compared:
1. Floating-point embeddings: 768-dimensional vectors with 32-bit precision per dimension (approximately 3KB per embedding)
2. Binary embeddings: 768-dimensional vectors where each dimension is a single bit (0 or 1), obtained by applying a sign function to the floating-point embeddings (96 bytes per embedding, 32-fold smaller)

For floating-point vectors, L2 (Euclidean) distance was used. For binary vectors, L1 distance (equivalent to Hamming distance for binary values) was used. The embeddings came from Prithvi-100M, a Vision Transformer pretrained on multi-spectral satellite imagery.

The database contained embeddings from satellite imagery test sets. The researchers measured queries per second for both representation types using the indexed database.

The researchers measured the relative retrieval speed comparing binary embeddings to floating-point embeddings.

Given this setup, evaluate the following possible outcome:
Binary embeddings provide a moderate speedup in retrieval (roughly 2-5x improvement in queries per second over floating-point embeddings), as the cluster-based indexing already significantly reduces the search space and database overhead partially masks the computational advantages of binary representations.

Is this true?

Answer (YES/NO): YES